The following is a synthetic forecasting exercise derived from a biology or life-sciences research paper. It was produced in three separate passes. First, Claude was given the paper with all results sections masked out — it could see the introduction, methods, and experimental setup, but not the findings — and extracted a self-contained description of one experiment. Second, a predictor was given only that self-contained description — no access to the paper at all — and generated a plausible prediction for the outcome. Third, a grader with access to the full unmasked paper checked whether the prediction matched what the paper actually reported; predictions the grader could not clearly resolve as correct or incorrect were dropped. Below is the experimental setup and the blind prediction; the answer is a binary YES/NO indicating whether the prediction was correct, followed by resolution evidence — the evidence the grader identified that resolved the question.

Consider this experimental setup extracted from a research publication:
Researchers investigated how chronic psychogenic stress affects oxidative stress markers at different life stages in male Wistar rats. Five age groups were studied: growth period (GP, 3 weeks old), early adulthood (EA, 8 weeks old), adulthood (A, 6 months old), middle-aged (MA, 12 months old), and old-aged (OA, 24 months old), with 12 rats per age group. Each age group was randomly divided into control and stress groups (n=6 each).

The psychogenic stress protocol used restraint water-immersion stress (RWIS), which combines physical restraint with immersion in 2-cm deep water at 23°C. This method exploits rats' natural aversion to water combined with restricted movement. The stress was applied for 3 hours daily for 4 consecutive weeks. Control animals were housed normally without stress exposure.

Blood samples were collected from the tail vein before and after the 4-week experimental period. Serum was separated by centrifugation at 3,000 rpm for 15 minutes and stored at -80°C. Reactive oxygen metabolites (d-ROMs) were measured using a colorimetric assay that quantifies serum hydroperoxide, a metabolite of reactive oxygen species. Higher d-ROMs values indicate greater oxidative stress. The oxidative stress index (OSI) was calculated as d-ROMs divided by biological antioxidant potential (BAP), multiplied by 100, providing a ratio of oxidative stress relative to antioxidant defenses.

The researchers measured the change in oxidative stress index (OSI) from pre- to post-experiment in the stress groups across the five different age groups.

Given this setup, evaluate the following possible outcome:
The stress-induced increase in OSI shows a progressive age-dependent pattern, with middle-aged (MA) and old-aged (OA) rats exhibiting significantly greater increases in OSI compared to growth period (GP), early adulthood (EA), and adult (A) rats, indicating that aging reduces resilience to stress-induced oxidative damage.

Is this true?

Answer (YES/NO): NO